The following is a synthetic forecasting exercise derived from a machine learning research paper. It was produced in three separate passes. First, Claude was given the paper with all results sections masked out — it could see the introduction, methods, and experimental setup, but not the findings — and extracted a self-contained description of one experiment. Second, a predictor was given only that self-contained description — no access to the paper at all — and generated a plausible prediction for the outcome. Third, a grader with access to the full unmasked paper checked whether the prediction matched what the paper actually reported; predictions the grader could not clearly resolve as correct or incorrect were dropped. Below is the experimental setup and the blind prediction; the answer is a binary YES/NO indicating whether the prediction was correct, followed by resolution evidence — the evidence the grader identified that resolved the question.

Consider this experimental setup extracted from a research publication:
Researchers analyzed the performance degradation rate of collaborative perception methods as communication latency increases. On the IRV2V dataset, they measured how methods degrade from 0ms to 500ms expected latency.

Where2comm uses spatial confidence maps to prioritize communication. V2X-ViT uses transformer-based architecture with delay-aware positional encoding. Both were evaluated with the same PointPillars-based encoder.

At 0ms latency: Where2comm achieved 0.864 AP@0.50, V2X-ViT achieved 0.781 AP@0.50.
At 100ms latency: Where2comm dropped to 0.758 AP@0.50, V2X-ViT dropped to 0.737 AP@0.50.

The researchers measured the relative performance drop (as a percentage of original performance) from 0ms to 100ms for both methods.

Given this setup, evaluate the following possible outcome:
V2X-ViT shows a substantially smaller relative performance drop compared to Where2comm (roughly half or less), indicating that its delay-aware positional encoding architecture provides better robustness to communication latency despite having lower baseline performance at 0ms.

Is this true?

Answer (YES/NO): YES